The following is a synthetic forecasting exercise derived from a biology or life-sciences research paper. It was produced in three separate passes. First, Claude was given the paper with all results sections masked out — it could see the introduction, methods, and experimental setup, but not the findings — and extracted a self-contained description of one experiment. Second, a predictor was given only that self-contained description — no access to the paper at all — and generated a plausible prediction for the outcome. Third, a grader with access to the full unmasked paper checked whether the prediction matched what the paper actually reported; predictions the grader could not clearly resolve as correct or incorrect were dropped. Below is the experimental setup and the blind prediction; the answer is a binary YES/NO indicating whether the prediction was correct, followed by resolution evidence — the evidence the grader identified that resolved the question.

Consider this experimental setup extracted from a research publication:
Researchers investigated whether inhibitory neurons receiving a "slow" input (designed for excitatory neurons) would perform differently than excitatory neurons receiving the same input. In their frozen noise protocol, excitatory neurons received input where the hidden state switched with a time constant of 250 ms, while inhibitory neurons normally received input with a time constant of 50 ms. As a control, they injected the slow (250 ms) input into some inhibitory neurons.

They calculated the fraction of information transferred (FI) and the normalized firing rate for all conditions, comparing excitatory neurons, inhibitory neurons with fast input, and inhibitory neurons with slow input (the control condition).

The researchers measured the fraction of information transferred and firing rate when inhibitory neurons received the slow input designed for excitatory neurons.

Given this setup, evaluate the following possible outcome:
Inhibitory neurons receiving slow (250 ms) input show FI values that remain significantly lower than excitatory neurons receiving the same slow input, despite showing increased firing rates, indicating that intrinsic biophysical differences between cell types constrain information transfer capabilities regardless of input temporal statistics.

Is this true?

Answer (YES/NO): NO